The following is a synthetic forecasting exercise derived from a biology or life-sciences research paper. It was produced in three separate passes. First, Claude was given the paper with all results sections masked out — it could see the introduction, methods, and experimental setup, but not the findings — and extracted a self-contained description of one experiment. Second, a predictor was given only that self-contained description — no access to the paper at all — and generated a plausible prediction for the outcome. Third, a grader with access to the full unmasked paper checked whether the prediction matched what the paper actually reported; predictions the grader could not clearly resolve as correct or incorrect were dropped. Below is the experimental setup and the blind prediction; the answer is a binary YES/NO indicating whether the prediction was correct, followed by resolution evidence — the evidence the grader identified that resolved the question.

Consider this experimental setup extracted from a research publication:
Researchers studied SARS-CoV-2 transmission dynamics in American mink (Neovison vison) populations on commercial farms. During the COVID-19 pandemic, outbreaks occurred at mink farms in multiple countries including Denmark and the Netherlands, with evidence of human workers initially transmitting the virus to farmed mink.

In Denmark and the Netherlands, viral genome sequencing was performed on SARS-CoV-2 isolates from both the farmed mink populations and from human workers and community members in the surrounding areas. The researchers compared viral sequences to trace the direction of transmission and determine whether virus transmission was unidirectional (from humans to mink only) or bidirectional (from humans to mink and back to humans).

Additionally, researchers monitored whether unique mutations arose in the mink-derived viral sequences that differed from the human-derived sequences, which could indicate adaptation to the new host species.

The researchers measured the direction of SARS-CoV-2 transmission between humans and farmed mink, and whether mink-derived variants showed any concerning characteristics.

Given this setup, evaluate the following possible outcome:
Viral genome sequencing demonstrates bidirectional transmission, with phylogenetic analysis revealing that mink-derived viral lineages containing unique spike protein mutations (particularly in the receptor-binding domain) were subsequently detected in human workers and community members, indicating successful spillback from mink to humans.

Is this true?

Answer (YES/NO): NO